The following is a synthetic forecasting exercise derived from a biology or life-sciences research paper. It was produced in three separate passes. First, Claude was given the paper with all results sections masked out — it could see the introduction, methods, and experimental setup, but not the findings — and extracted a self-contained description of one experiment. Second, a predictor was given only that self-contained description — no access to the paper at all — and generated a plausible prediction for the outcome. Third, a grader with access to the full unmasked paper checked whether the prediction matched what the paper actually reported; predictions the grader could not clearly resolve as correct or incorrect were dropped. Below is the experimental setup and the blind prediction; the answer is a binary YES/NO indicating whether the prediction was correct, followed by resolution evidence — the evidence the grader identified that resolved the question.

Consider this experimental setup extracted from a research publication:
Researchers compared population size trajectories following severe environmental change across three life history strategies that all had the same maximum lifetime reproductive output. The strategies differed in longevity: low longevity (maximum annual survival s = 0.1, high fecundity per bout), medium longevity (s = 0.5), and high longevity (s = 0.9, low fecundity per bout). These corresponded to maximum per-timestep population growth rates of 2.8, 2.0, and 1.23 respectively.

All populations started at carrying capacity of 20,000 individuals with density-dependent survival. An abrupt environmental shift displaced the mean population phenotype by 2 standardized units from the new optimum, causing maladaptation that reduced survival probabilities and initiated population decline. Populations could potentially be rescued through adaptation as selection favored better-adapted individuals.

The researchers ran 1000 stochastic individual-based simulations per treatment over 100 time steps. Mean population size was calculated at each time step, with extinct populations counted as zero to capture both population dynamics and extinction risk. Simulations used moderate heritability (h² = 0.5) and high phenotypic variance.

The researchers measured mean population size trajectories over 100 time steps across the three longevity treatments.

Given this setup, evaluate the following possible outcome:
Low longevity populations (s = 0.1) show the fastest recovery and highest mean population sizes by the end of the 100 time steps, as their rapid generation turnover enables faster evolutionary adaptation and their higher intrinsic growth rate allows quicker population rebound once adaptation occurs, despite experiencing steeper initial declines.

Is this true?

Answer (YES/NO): NO